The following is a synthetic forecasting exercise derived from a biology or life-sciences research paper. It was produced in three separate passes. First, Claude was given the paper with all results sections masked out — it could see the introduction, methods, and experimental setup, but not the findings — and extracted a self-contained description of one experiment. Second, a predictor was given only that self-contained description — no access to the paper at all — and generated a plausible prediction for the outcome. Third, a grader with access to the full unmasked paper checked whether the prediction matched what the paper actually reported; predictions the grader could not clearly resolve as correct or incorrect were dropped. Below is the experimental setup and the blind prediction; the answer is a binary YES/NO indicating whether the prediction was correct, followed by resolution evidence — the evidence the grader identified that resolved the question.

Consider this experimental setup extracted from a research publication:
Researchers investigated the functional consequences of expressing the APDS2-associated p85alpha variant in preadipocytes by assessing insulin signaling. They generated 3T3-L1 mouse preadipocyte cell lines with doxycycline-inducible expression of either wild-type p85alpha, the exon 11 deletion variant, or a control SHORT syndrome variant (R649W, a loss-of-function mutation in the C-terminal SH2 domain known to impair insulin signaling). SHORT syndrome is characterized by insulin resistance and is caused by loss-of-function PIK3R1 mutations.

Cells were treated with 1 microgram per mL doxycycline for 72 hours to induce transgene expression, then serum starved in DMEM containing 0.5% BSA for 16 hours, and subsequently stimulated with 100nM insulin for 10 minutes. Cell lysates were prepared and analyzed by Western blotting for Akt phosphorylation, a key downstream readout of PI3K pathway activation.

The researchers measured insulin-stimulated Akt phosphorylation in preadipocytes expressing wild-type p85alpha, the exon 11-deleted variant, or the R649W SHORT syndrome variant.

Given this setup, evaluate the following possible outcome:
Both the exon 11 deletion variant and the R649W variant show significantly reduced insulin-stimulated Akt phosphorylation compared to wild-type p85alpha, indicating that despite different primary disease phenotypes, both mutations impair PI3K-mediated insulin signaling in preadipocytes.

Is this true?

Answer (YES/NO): YES